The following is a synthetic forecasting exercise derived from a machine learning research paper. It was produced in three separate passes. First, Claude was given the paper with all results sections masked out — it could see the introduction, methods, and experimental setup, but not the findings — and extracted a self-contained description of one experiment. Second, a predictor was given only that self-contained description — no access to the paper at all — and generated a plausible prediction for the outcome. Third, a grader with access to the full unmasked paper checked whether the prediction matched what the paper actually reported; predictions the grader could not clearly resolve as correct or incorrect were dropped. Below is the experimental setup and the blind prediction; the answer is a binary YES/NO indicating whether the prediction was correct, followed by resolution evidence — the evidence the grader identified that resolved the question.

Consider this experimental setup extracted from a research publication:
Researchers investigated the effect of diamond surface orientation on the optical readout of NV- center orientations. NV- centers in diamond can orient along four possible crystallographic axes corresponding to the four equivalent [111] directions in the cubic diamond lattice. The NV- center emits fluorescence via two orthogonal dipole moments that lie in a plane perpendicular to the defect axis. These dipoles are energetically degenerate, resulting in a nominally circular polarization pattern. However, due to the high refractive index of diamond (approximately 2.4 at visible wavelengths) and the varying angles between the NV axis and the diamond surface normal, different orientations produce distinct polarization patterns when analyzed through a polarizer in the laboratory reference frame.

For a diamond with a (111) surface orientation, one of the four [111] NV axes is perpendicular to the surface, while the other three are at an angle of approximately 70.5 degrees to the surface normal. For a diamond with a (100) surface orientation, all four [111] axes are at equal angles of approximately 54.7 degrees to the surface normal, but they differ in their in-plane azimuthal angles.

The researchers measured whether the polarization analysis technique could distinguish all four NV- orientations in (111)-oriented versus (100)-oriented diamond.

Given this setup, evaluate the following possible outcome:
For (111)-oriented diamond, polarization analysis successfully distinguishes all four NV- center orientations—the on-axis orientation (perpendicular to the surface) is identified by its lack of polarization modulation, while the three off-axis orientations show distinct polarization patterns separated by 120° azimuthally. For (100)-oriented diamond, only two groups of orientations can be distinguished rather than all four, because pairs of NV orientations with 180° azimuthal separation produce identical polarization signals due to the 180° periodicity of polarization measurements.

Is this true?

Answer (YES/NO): YES